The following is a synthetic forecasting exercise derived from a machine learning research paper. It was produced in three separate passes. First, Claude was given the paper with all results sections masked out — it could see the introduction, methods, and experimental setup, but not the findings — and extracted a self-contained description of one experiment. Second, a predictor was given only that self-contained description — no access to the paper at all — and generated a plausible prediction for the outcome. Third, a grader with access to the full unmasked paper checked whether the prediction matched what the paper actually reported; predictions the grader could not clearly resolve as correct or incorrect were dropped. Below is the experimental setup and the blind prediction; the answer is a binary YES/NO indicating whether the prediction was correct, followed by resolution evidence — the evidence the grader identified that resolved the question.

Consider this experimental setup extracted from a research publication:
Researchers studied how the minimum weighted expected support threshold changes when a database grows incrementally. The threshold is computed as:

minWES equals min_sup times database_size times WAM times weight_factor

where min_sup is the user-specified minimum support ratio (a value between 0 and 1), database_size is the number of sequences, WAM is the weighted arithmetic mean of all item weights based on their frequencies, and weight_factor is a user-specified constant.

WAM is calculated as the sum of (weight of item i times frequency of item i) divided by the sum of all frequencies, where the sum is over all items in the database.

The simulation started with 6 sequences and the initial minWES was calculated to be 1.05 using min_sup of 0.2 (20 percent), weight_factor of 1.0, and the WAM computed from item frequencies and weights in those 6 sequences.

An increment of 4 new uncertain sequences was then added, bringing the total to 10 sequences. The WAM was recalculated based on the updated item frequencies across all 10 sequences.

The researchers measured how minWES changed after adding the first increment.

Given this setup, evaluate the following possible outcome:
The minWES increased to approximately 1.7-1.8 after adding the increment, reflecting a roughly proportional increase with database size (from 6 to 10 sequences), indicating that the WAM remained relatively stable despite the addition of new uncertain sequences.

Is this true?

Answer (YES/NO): YES